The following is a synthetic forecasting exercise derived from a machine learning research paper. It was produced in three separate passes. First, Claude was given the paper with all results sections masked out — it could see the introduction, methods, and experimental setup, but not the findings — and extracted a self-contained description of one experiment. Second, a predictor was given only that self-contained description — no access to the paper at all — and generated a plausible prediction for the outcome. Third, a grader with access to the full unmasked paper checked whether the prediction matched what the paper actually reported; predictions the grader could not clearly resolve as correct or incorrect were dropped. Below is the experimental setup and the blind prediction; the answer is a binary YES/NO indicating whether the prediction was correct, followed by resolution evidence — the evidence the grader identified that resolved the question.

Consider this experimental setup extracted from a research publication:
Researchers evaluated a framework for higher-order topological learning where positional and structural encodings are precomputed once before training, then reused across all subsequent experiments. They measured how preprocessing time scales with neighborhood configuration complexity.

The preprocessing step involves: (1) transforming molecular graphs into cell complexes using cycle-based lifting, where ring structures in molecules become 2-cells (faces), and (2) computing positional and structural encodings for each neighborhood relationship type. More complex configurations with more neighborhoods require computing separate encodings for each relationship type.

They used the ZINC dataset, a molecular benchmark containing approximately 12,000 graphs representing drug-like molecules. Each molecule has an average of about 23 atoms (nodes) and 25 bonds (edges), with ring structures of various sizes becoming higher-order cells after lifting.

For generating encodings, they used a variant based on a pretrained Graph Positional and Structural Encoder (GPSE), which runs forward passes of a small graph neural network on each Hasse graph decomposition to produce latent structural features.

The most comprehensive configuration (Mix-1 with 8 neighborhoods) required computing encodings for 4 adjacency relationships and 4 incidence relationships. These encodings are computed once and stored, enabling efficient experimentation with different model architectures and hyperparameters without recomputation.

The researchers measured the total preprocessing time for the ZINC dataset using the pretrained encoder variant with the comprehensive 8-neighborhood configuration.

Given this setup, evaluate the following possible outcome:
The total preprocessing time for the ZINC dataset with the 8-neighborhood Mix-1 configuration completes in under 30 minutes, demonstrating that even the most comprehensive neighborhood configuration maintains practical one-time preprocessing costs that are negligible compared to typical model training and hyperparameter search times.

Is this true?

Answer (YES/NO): YES